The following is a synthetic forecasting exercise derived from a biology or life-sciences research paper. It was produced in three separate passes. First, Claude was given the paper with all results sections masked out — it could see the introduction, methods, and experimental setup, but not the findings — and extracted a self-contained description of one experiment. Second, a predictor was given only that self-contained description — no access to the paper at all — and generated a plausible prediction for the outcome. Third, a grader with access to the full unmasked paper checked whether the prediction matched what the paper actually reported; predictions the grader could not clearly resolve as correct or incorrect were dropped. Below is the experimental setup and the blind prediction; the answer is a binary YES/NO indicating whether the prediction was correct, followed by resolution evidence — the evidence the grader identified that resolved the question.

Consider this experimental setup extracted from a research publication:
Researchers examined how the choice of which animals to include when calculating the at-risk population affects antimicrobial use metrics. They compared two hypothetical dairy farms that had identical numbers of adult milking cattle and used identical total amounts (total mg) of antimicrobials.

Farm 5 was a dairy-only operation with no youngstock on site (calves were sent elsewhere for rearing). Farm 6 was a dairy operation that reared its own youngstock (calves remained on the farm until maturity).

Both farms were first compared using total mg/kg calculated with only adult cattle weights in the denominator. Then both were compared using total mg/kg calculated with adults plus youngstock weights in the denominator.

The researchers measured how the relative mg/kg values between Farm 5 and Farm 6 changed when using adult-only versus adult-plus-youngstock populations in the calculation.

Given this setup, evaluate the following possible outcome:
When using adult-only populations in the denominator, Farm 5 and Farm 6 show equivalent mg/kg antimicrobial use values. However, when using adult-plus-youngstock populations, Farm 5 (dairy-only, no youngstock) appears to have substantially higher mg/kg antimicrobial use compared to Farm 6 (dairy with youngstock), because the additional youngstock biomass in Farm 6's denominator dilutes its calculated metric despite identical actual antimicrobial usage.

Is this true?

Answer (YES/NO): YES